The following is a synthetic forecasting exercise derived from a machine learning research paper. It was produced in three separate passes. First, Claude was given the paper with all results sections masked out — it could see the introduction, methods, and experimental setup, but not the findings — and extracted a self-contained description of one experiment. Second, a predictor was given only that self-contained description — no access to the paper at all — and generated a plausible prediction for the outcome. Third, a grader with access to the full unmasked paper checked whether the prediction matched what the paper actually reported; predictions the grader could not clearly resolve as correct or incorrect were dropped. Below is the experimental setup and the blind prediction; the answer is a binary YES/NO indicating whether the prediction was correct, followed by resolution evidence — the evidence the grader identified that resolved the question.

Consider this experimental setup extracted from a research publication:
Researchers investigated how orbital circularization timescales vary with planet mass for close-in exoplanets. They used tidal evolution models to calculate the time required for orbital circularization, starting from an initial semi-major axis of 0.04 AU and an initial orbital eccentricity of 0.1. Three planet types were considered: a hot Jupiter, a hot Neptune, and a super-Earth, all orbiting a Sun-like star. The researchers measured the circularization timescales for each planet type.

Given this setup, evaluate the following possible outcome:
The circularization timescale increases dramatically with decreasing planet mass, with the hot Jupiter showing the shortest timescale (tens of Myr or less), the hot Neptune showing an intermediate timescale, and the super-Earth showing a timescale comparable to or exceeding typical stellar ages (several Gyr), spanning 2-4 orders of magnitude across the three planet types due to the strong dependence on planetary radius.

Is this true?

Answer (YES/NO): NO